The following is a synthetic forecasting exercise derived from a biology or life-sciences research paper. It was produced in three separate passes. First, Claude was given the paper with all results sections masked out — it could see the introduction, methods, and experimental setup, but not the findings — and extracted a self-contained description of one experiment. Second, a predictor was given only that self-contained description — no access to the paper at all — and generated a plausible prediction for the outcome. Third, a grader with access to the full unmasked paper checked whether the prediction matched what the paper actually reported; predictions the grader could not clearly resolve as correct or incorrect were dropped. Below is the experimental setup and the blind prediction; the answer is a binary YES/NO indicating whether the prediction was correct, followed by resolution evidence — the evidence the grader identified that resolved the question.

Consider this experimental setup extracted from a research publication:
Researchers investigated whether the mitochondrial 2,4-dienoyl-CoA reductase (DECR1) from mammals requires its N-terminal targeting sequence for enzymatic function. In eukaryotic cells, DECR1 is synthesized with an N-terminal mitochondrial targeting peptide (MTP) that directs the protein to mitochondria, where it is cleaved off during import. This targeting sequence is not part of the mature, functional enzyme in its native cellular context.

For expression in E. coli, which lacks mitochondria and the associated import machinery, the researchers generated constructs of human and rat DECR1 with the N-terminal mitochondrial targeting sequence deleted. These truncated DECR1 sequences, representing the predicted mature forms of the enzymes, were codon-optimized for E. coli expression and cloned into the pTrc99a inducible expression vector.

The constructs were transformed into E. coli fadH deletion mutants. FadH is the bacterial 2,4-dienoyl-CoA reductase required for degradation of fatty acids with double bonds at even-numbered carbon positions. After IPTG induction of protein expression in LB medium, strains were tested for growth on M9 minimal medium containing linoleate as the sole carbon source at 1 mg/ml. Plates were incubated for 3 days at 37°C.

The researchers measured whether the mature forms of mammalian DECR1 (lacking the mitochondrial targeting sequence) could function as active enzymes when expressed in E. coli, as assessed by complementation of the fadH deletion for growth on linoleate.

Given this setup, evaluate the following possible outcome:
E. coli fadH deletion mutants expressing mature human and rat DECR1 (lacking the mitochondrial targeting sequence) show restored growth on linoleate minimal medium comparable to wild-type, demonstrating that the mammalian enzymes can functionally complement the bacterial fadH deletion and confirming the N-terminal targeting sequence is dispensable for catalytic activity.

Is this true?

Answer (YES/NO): NO